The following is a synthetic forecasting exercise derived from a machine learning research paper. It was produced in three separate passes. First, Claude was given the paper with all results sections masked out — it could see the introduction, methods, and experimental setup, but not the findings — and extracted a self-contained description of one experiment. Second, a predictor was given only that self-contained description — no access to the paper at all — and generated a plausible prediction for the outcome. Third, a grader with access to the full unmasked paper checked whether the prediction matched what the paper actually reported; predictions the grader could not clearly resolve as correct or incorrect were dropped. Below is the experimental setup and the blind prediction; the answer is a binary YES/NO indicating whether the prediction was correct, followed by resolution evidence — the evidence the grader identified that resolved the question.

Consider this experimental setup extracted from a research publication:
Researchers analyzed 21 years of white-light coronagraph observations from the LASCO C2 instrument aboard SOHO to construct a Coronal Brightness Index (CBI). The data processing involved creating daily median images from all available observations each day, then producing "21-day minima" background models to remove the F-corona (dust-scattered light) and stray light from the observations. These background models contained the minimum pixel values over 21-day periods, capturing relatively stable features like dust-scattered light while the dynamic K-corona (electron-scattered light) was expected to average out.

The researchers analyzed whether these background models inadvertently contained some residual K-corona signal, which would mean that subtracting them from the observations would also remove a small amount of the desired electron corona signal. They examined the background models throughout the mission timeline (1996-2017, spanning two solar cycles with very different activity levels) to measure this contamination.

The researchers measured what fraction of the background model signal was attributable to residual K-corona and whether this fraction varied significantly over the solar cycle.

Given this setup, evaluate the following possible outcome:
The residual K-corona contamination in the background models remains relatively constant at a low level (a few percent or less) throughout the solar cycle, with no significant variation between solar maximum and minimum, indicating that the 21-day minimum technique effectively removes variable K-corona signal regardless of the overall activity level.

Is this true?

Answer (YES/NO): YES